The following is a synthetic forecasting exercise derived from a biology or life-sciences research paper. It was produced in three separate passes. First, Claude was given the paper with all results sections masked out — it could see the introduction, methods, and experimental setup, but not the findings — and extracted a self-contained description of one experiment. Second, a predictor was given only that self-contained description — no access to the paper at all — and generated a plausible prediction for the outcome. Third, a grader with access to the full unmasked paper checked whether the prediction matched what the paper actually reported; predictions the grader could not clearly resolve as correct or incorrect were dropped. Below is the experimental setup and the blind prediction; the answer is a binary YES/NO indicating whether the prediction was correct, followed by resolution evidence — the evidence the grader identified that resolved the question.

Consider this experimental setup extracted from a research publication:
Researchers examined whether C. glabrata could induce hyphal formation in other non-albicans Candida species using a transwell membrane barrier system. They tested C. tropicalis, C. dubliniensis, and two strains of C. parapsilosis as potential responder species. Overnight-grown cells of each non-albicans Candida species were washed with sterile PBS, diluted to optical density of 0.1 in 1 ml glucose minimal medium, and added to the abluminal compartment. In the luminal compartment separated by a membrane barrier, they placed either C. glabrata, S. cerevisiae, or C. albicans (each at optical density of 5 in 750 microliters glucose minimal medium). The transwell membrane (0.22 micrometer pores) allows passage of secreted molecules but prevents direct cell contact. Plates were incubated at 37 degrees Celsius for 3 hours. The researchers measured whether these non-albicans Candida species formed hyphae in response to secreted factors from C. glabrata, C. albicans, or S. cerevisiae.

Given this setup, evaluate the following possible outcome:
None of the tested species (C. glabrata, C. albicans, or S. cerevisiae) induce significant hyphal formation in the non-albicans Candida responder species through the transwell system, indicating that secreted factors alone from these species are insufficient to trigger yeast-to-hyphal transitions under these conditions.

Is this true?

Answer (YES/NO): NO